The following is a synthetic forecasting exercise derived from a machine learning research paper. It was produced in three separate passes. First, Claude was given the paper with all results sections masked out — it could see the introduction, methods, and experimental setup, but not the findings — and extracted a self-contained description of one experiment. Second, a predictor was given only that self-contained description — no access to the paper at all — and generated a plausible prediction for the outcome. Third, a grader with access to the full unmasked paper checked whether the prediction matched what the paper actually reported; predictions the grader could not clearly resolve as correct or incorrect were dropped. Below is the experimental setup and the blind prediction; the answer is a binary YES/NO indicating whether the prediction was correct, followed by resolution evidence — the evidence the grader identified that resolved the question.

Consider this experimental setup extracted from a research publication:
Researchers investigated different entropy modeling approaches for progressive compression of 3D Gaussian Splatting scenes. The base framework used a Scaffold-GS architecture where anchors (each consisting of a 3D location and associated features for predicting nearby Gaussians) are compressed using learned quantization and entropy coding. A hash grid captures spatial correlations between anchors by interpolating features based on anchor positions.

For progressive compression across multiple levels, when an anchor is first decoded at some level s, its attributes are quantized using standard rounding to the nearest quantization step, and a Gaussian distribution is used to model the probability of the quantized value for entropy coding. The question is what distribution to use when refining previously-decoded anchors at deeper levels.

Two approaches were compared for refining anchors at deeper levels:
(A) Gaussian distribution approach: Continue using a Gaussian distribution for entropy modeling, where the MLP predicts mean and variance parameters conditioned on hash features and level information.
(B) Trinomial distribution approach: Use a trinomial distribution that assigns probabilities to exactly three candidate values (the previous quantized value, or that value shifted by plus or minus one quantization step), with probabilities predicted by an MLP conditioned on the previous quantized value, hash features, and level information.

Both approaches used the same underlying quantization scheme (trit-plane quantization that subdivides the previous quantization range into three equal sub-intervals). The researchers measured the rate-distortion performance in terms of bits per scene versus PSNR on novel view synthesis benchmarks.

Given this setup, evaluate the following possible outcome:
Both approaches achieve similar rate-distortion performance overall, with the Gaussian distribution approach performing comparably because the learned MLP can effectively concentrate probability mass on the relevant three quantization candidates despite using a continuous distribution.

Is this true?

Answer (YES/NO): NO